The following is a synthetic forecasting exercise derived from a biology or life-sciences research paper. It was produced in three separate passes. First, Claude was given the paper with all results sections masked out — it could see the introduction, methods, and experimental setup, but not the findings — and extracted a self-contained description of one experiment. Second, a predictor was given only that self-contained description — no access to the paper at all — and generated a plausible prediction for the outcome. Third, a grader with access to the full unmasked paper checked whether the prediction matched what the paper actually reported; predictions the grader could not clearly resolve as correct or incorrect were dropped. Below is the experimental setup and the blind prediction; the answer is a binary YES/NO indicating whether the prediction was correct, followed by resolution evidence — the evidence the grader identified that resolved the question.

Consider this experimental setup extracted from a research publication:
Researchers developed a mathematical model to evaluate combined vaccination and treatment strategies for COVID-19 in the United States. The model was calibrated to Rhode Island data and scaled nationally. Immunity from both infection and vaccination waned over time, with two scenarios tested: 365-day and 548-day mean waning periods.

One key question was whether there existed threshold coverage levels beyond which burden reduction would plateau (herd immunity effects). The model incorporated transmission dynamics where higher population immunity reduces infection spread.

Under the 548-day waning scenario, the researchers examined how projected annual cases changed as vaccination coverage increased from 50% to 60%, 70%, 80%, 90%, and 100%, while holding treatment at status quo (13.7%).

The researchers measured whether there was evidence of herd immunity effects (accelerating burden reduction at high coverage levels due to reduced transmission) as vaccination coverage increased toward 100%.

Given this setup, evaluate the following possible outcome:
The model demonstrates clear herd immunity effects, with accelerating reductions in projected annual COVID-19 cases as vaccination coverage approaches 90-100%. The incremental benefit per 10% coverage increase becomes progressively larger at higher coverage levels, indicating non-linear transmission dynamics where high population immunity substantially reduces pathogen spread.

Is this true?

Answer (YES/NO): YES